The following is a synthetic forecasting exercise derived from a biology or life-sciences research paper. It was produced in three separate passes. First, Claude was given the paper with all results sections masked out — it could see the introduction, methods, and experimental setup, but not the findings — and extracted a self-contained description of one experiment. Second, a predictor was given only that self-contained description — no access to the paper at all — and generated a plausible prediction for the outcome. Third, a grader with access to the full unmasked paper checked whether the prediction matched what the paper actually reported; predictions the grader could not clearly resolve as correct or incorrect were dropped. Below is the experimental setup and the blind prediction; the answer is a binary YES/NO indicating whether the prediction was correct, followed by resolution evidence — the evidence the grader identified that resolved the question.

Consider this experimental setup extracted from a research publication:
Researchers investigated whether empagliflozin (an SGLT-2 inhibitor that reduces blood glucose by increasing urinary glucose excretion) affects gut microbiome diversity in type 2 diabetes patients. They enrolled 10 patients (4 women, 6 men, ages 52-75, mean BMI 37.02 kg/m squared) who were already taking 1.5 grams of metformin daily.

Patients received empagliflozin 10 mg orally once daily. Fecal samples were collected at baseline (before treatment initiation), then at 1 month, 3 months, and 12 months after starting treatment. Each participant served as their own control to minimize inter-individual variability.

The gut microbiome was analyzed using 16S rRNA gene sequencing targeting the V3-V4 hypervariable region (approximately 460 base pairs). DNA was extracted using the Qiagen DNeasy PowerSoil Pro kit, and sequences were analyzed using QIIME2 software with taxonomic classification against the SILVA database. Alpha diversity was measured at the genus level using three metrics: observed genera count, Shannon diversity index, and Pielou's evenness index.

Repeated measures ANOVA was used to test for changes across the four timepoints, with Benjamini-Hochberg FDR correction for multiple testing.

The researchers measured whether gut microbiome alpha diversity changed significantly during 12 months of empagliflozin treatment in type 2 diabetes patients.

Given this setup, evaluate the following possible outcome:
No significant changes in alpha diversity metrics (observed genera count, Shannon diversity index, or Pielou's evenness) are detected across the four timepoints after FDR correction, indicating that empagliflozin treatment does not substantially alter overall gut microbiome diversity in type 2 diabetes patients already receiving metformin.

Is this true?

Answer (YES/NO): YES